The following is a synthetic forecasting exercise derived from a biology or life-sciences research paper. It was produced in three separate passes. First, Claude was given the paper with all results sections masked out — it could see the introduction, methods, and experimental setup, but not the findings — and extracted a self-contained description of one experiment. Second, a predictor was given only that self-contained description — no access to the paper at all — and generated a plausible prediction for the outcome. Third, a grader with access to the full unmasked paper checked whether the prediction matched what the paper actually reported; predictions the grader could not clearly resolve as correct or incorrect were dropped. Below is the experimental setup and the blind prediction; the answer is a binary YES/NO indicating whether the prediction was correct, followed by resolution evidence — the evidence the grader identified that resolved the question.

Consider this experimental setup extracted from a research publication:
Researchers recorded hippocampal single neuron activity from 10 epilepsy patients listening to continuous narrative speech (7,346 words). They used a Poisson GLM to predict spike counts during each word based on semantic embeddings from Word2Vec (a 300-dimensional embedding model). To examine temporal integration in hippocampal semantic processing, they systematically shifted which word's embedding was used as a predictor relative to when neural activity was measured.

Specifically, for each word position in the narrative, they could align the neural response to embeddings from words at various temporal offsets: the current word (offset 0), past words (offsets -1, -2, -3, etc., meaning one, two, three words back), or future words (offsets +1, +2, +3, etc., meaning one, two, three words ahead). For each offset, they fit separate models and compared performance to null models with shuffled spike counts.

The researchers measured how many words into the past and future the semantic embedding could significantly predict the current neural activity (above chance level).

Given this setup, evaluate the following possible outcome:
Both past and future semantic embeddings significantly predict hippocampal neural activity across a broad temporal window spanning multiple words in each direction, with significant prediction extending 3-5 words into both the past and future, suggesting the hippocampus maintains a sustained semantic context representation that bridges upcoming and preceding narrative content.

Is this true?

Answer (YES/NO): NO